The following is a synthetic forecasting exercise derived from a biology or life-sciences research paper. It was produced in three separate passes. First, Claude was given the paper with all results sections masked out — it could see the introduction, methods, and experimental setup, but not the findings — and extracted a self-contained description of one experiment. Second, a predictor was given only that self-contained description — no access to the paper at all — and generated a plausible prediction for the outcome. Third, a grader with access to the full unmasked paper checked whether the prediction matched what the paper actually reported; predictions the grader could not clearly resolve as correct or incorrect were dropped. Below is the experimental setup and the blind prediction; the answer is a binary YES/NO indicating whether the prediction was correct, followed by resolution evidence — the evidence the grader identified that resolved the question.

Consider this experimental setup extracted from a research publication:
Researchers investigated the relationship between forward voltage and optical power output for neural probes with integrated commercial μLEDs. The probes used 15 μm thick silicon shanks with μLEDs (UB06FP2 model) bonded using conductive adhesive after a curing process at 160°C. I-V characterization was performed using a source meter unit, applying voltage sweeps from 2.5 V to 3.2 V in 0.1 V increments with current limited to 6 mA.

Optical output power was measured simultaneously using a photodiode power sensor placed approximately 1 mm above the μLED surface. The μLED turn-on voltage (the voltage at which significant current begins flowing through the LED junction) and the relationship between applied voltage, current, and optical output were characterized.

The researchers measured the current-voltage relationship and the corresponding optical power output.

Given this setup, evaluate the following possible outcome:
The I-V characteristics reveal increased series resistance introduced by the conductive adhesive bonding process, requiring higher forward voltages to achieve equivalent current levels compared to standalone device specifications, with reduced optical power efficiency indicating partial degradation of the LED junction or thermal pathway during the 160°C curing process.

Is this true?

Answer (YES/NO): NO